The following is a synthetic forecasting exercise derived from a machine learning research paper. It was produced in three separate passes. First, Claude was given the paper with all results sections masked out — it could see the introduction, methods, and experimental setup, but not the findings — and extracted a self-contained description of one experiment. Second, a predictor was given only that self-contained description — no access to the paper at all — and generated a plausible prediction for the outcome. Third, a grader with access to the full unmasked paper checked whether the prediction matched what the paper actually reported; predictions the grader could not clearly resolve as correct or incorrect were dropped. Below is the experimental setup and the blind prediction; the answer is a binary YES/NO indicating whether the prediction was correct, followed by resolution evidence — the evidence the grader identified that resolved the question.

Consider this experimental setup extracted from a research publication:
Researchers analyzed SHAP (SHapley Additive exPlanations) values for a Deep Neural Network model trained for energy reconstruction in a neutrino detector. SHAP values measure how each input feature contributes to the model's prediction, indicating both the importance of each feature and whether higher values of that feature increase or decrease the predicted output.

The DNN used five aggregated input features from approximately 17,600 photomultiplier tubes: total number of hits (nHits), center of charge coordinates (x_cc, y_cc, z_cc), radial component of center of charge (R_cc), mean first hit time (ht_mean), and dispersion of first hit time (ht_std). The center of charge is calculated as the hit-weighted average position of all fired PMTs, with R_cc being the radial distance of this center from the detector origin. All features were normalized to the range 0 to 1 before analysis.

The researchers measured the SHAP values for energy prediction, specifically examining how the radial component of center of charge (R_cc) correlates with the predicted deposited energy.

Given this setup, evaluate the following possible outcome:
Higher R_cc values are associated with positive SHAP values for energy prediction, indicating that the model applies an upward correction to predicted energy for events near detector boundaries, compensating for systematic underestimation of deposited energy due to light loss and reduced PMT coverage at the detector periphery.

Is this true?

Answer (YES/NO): NO